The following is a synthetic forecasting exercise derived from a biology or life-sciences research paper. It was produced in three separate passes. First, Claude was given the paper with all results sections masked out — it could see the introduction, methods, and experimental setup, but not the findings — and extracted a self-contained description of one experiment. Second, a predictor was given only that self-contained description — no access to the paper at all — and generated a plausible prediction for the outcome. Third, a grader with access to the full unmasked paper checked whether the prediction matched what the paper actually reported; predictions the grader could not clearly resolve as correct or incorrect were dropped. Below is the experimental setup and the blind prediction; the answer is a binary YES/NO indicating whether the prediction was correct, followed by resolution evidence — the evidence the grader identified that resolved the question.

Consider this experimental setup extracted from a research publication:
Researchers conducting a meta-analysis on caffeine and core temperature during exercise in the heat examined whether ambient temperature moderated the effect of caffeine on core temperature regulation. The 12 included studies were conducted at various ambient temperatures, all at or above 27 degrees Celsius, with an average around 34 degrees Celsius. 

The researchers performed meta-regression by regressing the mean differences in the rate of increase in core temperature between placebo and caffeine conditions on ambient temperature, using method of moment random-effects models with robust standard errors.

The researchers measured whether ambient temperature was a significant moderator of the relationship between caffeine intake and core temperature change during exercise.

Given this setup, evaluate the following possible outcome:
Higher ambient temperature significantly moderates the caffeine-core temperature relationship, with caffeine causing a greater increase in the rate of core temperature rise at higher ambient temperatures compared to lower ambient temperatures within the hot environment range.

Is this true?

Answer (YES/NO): NO